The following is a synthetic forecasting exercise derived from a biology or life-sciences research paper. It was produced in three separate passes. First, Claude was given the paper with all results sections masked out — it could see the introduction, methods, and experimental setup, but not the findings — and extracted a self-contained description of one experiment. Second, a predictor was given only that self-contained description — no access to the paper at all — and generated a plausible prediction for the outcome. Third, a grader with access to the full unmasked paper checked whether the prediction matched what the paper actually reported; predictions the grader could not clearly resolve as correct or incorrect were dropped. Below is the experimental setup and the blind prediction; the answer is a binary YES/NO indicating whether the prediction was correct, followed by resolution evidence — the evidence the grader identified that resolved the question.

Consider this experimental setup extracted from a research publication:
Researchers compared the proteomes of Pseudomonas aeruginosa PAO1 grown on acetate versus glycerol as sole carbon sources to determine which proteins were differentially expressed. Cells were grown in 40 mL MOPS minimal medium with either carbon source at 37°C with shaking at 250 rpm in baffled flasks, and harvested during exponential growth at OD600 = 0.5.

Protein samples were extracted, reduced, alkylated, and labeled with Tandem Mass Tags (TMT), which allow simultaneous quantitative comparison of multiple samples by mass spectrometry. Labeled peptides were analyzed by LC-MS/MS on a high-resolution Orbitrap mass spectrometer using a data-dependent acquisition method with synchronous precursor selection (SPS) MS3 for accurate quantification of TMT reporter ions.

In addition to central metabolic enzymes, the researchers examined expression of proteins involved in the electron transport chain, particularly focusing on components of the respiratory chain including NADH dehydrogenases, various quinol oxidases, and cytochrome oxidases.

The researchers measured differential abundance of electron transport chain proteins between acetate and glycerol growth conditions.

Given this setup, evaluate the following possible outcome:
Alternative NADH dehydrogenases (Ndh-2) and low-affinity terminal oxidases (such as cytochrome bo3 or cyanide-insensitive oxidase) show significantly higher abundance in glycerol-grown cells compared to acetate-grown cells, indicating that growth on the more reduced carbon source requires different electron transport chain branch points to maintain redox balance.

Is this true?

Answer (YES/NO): NO